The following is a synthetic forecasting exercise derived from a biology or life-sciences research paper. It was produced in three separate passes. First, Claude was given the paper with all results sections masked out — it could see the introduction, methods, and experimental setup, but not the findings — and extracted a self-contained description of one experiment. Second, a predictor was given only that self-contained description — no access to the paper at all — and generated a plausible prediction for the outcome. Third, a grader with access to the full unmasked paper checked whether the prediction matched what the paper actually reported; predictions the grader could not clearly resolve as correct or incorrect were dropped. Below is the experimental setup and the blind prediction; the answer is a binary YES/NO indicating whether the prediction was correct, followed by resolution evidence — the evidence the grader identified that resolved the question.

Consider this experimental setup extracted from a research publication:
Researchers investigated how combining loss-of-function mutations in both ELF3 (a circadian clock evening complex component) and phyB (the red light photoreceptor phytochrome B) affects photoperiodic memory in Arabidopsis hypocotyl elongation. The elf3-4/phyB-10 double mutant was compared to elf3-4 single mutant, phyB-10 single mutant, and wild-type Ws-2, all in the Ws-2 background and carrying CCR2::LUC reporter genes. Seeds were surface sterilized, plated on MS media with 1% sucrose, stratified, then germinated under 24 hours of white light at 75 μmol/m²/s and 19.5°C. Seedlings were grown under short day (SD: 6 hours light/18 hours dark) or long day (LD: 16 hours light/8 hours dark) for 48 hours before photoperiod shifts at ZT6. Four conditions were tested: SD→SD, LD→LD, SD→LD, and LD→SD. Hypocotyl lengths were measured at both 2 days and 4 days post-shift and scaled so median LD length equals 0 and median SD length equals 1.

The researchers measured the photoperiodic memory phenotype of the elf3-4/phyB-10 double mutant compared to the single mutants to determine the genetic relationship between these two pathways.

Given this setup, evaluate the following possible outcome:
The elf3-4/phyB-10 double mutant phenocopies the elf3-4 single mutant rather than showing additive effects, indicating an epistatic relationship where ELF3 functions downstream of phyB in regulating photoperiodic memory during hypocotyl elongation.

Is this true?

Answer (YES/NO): NO